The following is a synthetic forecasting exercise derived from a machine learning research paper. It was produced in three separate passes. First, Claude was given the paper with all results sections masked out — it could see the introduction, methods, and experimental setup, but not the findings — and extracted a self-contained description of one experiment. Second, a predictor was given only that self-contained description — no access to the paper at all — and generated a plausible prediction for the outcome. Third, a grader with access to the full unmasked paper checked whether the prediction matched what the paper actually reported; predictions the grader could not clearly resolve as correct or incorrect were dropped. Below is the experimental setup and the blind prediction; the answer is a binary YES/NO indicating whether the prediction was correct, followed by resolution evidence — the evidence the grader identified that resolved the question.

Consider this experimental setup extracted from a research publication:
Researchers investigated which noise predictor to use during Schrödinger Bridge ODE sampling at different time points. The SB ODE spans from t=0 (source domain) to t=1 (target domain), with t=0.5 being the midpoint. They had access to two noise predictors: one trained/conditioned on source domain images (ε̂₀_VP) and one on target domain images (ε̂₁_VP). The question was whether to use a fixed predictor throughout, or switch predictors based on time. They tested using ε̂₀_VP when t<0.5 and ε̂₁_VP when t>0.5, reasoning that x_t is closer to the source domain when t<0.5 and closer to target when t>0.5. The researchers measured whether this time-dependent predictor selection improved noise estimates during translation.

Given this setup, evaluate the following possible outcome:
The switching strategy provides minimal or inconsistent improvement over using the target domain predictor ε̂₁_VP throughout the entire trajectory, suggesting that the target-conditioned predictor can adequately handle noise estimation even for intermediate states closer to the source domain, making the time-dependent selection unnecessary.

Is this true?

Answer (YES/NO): NO